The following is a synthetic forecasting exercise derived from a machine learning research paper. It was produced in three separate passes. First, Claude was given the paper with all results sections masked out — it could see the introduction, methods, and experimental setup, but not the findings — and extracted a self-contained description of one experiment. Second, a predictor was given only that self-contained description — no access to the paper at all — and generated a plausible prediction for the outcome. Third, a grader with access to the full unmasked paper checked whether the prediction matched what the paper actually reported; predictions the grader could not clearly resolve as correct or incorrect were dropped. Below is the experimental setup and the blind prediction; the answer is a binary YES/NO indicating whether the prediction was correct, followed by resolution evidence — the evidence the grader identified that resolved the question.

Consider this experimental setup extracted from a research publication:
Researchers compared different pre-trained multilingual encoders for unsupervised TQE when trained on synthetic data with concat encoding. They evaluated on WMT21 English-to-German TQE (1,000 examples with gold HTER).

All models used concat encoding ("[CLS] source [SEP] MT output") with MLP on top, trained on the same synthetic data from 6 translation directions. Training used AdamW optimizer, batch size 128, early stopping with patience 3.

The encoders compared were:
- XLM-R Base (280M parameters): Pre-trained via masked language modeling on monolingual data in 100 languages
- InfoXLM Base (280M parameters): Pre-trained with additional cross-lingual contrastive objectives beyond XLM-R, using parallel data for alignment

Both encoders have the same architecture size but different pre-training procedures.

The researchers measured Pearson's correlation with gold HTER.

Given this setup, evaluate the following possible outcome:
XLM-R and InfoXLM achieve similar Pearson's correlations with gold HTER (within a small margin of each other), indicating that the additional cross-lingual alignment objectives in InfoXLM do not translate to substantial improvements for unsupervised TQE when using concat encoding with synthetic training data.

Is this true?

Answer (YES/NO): NO